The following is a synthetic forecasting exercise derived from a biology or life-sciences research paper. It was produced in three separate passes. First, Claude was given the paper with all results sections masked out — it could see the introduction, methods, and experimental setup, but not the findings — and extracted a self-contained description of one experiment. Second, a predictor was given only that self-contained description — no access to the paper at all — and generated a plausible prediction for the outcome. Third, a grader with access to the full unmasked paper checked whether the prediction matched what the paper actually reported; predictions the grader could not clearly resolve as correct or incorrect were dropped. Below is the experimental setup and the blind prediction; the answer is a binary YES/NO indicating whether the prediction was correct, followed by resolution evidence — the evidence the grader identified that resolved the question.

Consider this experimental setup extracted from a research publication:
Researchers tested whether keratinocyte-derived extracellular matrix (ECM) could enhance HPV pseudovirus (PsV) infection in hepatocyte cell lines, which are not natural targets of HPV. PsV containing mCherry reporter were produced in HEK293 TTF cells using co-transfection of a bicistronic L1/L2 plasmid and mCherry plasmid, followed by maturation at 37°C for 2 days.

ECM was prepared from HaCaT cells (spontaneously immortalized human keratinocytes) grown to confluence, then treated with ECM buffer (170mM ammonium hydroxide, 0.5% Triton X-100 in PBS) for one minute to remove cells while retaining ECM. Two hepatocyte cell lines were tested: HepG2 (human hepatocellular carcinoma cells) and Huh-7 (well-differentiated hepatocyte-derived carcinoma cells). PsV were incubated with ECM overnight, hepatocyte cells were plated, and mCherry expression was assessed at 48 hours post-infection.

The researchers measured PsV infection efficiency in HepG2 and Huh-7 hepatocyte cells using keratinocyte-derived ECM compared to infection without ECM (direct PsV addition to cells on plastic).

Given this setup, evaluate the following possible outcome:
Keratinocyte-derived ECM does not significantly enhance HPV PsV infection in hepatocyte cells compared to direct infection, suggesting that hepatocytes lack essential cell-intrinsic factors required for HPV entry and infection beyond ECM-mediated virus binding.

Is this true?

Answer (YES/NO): NO